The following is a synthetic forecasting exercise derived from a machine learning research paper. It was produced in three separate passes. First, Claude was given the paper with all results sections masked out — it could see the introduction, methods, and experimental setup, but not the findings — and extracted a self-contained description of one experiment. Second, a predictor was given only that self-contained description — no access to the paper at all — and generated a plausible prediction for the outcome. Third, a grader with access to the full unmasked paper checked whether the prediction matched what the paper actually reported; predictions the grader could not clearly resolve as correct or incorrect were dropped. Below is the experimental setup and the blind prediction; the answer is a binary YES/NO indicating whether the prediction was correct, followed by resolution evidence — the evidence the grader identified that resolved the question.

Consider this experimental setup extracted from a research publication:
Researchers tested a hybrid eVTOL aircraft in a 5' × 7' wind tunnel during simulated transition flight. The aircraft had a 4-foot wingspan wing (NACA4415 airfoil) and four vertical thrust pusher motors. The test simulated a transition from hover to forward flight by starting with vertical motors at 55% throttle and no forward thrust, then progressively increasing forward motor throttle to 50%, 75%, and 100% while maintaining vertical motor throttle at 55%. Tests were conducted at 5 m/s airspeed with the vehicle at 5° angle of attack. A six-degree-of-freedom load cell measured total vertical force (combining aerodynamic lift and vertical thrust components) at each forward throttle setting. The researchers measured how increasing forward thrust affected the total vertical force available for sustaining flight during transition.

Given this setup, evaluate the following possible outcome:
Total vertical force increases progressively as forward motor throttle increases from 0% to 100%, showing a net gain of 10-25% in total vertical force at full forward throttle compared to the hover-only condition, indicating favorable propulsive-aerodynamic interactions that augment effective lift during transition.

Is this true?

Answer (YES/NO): NO